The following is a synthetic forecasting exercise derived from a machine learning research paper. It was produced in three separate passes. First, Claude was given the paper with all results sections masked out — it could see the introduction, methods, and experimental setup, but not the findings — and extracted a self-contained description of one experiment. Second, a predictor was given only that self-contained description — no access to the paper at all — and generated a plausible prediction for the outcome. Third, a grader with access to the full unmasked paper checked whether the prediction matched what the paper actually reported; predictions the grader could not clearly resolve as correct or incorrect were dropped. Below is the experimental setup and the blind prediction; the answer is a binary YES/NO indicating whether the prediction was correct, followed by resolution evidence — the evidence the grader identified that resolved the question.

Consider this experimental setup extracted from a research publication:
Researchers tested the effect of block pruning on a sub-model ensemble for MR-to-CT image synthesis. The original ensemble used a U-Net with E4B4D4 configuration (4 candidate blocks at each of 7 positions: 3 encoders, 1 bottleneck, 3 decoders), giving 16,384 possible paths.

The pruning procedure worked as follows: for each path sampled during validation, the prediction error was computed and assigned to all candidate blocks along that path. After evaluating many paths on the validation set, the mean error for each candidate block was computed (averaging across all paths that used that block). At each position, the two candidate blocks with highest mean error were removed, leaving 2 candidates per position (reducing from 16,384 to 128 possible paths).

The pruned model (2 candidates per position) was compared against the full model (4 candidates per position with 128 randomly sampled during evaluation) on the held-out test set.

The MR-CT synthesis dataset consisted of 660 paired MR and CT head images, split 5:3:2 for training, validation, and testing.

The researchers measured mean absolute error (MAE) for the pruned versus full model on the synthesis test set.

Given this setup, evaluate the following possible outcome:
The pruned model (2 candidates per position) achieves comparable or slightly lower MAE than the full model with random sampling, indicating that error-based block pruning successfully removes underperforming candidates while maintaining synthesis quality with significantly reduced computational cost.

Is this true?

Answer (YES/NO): YES